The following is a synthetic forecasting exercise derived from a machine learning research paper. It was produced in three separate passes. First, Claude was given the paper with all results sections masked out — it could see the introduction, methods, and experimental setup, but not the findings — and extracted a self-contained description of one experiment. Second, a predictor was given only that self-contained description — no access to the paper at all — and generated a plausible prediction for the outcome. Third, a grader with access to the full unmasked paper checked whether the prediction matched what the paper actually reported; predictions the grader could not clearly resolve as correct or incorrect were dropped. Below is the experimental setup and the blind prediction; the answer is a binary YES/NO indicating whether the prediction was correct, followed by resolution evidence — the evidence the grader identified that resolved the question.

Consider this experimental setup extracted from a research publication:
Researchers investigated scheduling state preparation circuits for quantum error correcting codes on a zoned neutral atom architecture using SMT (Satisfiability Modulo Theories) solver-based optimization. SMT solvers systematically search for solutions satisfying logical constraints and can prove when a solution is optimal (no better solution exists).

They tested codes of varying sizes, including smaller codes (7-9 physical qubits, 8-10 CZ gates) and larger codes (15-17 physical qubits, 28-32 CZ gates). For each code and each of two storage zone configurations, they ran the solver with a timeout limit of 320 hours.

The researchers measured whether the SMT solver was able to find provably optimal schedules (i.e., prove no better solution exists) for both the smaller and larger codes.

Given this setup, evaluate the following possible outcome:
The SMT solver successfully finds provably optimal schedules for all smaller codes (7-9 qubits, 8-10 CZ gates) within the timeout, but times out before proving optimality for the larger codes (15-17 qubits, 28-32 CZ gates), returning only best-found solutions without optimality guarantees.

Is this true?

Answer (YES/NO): YES